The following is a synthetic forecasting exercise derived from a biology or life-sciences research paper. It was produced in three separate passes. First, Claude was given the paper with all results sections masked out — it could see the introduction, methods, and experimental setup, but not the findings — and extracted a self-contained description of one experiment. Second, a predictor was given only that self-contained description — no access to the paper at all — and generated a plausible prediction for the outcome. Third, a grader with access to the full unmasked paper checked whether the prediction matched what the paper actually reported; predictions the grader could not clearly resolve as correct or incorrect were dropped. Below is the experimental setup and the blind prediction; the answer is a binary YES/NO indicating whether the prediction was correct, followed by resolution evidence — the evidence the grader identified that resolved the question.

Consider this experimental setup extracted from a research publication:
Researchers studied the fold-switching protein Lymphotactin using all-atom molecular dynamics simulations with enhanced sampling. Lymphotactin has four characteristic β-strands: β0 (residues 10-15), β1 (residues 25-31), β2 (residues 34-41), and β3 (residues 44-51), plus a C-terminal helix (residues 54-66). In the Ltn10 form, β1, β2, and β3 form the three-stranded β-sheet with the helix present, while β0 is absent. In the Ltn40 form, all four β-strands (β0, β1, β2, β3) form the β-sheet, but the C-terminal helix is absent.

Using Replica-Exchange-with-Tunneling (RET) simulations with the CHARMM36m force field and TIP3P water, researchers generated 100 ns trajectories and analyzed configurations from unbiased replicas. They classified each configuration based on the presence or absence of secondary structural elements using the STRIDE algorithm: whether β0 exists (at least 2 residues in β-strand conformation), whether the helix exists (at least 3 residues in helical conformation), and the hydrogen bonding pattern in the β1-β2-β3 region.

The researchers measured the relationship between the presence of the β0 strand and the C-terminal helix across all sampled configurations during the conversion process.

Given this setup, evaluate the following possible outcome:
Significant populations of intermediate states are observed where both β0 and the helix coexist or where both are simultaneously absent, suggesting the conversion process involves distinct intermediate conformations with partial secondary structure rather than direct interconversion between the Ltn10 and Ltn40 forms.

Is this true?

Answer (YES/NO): YES